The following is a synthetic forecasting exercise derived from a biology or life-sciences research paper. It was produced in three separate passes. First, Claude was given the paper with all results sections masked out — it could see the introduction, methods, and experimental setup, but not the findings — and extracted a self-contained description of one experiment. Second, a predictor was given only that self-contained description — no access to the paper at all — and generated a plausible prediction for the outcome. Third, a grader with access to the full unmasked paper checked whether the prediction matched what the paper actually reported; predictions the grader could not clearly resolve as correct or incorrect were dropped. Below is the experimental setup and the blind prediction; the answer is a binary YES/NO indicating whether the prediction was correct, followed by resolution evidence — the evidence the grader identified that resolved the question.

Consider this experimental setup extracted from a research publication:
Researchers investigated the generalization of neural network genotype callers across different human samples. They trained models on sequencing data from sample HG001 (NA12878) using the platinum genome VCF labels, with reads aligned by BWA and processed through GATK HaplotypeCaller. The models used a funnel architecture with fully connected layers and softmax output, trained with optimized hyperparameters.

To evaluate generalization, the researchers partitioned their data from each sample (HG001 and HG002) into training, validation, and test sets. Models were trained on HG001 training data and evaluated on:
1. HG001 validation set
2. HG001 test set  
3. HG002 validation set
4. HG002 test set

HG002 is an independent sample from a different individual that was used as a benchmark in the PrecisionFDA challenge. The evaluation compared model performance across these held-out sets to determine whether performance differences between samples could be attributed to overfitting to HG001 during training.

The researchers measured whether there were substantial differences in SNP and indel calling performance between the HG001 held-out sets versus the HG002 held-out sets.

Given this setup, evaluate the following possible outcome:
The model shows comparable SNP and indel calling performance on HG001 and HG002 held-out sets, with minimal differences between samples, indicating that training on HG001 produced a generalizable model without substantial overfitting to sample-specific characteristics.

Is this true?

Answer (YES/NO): YES